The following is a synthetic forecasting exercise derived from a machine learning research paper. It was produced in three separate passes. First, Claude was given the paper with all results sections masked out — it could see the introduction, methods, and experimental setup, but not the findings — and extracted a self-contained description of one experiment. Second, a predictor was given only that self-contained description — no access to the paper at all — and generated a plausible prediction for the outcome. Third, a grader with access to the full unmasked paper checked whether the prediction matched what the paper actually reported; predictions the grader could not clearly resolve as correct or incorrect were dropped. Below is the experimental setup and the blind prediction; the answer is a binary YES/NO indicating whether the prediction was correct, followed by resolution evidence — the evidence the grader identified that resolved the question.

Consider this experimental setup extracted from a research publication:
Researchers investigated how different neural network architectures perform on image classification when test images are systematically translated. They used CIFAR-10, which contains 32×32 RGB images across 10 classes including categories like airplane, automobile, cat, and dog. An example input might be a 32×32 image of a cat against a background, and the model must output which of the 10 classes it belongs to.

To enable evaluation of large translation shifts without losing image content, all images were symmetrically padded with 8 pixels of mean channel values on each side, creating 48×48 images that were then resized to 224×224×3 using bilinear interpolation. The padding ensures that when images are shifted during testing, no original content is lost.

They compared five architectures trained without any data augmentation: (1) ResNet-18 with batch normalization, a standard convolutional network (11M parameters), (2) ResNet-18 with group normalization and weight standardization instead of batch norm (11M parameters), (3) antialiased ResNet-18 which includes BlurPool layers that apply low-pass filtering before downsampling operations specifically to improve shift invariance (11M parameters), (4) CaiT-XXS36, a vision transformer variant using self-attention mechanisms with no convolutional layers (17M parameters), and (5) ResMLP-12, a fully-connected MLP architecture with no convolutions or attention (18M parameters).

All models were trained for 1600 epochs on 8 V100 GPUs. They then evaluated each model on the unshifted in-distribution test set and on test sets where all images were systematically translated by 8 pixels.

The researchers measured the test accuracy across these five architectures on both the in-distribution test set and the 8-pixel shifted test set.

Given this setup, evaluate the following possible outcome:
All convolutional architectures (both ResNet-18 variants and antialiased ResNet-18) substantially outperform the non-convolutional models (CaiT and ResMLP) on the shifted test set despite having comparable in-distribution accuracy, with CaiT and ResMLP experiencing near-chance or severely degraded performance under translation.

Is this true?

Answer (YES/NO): NO